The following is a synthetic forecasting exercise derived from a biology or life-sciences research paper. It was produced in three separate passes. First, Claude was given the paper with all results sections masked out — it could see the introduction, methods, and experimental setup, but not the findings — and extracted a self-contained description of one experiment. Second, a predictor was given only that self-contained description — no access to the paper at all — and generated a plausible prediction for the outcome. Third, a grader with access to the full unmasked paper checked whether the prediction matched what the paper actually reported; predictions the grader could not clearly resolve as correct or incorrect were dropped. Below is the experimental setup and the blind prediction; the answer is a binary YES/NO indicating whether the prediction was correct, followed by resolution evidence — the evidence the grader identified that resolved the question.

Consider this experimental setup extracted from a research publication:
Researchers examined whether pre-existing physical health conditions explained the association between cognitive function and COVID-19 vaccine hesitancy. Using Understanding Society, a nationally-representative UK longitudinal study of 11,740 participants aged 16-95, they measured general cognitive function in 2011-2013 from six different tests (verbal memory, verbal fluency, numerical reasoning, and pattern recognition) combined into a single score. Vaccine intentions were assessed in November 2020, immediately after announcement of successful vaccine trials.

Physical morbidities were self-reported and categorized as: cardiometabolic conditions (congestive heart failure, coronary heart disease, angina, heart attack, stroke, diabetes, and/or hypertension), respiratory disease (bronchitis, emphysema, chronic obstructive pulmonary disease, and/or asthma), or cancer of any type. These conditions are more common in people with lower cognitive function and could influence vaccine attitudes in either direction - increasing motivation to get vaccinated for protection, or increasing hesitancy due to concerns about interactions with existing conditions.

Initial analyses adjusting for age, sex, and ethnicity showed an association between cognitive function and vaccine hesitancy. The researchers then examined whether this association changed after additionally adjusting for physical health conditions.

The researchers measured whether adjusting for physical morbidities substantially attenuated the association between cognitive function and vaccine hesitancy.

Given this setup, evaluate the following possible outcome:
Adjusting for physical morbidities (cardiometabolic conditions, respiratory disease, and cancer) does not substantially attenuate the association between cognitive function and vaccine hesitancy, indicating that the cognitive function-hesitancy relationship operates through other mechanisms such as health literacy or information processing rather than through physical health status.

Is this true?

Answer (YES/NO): YES